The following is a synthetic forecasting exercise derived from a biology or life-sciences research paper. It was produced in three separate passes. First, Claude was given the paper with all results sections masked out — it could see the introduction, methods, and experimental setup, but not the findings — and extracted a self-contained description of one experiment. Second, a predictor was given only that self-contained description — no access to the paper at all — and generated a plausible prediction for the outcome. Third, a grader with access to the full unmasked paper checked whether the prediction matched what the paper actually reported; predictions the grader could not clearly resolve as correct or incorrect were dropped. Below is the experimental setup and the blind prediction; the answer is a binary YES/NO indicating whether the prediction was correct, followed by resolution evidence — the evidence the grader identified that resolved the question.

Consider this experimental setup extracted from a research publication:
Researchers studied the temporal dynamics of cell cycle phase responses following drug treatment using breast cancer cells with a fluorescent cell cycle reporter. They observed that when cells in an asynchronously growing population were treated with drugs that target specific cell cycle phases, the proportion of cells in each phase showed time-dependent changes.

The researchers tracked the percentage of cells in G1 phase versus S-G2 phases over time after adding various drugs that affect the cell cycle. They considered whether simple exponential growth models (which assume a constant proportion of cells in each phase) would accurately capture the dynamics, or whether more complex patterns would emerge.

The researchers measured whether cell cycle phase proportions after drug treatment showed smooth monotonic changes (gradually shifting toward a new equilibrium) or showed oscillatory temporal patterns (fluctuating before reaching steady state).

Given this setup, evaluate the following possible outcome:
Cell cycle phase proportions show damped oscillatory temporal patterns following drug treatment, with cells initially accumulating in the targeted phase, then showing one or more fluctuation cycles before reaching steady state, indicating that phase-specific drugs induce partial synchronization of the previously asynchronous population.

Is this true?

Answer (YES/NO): YES